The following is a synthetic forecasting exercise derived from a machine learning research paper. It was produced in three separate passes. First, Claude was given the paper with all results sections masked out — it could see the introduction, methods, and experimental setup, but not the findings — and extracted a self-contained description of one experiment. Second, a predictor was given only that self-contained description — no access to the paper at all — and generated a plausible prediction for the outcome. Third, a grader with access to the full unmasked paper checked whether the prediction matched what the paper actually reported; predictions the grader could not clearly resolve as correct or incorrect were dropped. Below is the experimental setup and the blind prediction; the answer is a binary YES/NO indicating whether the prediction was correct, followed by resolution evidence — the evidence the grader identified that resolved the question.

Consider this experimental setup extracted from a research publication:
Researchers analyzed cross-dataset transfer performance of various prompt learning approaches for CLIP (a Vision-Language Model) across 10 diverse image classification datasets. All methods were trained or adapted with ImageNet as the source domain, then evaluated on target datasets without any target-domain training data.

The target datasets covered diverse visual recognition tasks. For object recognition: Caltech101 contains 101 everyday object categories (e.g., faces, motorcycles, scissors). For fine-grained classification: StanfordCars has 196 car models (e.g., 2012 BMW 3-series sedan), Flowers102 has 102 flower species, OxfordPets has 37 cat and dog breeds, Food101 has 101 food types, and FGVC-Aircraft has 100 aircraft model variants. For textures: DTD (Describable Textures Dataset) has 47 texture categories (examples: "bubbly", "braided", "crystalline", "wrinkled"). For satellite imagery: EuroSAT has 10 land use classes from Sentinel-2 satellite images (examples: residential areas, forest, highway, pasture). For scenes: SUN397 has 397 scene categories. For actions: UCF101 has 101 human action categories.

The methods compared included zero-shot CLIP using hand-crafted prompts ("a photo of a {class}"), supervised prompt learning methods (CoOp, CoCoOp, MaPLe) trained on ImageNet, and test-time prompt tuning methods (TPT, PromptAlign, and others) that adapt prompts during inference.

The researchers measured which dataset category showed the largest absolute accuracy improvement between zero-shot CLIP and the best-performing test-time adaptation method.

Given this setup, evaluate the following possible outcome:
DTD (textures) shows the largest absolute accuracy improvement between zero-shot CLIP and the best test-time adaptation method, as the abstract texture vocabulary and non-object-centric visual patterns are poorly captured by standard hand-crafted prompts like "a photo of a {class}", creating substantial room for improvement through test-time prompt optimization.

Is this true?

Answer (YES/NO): NO